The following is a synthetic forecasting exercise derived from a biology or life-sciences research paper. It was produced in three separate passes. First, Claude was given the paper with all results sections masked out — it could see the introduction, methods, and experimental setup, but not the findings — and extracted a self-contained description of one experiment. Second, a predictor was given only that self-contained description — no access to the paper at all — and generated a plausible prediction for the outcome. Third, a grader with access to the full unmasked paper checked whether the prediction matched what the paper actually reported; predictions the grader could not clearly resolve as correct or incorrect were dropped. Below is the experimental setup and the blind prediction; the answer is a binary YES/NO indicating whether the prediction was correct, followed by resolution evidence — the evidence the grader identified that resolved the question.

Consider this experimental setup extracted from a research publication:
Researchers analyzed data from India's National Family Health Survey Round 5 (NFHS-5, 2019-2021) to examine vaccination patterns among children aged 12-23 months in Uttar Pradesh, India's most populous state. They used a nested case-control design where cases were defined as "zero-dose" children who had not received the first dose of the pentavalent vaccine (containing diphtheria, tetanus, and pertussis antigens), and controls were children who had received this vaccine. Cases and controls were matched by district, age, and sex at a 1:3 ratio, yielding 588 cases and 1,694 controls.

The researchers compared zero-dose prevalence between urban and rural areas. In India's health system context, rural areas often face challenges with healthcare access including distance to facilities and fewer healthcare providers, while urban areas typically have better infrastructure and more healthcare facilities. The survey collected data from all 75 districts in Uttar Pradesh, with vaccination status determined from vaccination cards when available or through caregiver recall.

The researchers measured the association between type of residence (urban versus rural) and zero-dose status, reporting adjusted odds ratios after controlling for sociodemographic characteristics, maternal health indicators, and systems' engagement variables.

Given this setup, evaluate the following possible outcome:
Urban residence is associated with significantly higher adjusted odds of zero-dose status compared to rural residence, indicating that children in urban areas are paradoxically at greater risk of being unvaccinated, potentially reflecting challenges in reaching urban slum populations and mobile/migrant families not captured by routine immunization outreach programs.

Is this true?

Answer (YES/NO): YES